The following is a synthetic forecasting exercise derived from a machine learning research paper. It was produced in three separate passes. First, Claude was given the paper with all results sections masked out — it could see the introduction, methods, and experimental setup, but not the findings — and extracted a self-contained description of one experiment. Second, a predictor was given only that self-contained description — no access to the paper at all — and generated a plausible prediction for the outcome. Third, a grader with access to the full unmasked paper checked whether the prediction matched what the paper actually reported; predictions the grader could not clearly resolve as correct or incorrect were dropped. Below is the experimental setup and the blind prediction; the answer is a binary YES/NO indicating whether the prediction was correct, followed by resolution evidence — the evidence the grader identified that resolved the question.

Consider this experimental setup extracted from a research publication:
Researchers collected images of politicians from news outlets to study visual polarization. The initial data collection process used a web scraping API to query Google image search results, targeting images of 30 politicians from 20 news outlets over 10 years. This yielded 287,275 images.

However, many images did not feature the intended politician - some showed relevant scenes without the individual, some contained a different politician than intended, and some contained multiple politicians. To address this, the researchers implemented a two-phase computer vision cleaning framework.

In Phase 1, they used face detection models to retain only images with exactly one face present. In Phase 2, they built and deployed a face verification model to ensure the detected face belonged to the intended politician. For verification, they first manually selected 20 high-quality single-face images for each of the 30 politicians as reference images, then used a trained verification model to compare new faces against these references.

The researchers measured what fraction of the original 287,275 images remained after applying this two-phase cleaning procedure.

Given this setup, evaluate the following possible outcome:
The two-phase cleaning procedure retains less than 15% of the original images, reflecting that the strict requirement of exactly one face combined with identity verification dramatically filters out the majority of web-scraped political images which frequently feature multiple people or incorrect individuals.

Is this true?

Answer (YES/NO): NO